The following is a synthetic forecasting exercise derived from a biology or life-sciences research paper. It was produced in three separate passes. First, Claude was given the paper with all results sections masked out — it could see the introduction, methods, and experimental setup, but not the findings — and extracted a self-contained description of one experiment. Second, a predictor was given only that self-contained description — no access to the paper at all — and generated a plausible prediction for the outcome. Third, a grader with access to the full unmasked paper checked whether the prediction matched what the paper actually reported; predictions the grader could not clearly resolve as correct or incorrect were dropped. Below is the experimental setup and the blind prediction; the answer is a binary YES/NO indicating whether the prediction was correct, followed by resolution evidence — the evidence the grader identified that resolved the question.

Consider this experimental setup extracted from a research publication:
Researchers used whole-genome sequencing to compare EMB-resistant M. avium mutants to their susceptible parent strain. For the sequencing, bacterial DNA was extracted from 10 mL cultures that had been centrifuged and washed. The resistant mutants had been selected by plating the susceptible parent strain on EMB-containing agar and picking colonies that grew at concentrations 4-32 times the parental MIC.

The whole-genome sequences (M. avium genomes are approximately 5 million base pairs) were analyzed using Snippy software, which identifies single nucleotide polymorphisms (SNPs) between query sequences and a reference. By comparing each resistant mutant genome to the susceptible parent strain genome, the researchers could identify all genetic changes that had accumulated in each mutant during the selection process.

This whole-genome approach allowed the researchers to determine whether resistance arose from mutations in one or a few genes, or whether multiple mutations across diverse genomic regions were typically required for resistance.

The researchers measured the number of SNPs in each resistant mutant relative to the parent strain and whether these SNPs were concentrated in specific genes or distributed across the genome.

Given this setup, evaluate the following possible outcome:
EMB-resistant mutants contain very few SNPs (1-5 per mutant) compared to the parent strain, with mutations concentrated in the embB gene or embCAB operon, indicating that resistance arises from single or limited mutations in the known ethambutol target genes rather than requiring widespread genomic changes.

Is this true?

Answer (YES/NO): NO